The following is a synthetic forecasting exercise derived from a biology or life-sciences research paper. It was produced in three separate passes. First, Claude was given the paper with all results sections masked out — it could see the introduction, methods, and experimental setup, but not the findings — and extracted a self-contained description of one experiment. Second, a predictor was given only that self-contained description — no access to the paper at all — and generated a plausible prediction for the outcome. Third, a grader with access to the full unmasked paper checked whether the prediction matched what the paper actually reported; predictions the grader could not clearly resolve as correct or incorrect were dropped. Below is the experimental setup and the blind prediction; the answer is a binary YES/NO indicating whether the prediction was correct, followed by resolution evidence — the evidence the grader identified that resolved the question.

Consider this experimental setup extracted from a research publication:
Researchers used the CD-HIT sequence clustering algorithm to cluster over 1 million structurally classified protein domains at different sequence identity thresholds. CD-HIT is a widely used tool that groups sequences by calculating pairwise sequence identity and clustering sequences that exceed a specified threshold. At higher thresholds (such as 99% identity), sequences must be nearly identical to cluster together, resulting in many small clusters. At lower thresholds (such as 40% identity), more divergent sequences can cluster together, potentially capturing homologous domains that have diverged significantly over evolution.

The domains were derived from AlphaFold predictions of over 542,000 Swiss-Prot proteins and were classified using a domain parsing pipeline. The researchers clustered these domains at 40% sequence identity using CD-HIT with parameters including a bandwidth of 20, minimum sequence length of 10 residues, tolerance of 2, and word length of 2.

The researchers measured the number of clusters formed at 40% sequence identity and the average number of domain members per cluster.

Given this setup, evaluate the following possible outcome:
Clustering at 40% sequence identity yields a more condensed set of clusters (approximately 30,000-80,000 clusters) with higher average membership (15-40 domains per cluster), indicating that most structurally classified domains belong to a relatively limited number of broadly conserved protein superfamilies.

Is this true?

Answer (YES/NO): NO